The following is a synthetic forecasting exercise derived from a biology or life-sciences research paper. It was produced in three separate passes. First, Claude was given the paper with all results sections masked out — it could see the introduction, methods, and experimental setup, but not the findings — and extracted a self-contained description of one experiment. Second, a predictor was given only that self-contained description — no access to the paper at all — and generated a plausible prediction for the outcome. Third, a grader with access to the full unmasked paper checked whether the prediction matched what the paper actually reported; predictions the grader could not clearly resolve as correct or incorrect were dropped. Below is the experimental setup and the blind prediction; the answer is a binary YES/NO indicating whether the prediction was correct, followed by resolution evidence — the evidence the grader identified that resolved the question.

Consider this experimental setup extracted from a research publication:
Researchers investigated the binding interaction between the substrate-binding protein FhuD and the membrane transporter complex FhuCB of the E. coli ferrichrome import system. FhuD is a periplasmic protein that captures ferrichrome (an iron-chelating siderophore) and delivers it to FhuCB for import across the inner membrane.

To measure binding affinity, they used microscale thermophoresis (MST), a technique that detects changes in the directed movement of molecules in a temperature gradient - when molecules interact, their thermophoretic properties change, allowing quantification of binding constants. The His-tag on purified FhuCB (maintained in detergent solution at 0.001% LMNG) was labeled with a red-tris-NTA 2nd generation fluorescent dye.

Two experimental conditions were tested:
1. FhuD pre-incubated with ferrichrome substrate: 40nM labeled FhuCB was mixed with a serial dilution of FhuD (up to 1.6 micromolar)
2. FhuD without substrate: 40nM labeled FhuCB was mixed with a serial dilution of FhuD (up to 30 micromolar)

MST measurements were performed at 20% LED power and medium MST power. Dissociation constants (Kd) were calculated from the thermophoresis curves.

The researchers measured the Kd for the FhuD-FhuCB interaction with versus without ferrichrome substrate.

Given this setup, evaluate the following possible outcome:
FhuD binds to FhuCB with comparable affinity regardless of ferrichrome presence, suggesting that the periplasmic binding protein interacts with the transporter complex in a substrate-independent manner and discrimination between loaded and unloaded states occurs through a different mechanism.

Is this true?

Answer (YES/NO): NO